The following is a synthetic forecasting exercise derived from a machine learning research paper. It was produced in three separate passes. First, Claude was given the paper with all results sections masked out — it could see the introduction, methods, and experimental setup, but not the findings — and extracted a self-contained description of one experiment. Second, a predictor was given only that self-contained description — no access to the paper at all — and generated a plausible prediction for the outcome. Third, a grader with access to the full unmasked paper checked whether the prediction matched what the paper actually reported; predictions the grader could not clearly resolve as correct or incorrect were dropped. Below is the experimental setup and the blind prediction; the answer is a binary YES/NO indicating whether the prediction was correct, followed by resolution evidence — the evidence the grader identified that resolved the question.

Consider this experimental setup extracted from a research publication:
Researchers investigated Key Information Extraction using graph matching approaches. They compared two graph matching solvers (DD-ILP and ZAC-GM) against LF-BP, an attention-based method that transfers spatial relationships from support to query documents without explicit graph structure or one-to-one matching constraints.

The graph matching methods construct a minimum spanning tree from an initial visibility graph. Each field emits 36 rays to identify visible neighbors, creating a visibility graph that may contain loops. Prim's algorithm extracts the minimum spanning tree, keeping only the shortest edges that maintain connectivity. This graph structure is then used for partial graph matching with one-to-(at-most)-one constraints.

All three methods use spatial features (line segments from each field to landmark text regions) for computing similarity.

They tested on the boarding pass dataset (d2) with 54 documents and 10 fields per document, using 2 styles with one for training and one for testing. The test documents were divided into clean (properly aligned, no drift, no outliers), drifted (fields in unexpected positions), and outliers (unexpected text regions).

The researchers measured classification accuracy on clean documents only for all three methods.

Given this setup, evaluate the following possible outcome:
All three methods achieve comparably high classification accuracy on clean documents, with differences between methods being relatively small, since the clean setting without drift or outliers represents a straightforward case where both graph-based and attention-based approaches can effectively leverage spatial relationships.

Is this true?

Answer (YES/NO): YES